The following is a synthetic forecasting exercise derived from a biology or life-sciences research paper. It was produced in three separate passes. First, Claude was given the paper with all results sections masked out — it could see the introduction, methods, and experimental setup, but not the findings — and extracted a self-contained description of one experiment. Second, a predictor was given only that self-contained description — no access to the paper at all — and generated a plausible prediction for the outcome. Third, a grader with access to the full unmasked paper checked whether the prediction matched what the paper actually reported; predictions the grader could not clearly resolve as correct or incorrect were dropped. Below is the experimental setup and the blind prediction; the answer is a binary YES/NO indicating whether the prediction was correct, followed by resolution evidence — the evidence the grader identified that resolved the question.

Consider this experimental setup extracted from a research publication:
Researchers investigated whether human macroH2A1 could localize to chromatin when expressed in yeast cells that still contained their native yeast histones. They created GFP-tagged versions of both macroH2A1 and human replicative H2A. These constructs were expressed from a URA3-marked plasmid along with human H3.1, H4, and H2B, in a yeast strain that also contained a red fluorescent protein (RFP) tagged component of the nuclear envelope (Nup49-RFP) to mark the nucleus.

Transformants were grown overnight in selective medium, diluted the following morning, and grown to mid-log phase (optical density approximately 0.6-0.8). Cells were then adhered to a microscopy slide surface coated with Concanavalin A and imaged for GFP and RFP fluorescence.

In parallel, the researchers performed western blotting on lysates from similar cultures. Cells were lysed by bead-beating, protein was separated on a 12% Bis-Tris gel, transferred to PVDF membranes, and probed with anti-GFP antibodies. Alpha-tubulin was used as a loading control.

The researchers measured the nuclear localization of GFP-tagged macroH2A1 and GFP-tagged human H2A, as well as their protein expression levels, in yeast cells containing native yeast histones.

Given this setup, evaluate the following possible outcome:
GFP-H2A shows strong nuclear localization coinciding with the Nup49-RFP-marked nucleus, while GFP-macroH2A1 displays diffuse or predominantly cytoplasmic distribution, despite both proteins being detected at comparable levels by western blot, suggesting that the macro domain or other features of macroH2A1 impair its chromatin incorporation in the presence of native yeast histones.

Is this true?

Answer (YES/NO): NO